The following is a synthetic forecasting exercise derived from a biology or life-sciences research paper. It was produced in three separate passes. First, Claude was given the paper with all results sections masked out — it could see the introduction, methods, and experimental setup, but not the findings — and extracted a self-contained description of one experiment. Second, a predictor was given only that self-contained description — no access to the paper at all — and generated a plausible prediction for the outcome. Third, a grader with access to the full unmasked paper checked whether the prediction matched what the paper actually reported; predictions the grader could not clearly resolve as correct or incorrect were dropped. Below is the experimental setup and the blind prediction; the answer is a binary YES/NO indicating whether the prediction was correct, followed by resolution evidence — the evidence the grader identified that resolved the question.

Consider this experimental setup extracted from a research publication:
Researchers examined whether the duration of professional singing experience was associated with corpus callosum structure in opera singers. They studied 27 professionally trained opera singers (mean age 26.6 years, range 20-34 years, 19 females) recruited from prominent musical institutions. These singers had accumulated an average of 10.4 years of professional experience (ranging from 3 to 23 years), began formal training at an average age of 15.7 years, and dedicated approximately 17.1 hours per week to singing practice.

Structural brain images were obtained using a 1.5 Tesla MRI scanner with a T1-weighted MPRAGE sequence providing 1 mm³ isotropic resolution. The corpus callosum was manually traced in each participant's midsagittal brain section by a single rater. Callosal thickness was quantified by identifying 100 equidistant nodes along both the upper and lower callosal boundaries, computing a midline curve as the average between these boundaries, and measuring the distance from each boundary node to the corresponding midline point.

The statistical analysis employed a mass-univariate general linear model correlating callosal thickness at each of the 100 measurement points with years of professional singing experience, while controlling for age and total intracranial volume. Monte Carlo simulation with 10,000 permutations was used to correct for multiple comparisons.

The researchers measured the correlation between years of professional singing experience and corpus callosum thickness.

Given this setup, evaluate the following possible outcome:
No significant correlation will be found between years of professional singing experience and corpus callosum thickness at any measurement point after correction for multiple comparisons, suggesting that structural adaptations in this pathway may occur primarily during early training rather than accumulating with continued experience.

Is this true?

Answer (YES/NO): YES